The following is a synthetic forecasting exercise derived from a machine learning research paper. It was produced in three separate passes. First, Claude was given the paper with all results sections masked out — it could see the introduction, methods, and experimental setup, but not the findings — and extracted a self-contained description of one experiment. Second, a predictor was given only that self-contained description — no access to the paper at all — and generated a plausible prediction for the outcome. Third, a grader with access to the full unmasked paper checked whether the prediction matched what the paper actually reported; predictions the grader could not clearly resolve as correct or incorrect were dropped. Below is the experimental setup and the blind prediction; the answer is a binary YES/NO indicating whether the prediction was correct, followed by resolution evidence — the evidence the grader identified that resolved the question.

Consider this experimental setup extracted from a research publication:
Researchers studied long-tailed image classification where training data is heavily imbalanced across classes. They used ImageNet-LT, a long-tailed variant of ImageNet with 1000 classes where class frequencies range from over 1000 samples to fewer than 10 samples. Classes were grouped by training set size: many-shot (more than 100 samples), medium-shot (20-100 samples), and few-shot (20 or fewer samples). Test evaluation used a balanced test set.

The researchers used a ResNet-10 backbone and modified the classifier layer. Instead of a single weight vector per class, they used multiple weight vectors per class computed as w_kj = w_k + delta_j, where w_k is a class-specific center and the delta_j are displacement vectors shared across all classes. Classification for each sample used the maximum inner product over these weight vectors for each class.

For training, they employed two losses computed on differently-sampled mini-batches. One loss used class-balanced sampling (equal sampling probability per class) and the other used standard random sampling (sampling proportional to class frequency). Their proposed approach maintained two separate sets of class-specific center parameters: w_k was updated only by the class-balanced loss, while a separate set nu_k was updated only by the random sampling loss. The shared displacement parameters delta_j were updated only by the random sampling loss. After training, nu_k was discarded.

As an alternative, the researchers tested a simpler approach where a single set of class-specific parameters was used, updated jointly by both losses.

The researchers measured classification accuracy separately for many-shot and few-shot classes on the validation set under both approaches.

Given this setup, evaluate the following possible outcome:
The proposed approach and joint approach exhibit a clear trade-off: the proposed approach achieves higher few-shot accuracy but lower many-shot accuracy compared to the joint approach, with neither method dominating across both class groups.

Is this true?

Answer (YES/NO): YES